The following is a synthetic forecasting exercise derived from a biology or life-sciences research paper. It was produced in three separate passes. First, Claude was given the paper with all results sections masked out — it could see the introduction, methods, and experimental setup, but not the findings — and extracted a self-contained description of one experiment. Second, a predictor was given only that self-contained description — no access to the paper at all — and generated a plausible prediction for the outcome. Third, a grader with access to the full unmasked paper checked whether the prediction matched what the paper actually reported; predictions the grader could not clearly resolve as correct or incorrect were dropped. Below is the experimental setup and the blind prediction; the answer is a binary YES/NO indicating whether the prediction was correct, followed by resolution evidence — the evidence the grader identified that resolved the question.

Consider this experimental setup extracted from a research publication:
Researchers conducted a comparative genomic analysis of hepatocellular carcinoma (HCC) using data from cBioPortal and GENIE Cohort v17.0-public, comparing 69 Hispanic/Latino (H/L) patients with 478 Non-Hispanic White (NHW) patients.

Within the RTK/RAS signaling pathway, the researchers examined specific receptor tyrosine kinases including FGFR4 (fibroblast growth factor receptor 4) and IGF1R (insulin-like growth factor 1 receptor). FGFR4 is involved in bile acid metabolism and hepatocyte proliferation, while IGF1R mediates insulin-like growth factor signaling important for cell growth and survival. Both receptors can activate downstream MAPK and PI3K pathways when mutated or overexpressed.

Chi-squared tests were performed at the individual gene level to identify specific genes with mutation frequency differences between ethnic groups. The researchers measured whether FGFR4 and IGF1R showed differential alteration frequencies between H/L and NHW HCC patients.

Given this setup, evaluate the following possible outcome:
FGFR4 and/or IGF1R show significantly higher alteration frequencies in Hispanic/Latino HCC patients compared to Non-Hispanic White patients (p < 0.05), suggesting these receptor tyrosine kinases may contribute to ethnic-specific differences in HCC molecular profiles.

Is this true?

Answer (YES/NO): YES